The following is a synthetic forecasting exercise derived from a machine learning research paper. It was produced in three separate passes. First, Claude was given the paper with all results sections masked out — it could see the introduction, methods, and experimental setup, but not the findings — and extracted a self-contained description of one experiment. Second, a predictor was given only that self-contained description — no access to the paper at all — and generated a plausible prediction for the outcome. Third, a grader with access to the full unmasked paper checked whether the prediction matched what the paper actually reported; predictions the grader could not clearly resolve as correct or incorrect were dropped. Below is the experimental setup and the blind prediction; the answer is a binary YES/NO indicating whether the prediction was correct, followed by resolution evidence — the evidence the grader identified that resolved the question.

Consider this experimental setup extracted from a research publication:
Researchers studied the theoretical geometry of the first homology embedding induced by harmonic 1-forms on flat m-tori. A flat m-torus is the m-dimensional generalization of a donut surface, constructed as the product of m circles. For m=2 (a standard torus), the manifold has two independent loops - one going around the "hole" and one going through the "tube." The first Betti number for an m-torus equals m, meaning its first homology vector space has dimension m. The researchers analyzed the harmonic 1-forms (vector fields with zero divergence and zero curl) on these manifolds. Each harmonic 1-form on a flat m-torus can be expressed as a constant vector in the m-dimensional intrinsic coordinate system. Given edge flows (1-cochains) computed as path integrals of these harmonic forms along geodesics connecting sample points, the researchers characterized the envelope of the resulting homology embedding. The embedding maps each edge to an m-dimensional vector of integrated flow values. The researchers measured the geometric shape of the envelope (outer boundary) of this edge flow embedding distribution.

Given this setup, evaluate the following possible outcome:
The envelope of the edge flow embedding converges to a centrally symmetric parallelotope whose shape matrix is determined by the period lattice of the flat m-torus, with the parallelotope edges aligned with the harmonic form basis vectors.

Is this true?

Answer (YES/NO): NO